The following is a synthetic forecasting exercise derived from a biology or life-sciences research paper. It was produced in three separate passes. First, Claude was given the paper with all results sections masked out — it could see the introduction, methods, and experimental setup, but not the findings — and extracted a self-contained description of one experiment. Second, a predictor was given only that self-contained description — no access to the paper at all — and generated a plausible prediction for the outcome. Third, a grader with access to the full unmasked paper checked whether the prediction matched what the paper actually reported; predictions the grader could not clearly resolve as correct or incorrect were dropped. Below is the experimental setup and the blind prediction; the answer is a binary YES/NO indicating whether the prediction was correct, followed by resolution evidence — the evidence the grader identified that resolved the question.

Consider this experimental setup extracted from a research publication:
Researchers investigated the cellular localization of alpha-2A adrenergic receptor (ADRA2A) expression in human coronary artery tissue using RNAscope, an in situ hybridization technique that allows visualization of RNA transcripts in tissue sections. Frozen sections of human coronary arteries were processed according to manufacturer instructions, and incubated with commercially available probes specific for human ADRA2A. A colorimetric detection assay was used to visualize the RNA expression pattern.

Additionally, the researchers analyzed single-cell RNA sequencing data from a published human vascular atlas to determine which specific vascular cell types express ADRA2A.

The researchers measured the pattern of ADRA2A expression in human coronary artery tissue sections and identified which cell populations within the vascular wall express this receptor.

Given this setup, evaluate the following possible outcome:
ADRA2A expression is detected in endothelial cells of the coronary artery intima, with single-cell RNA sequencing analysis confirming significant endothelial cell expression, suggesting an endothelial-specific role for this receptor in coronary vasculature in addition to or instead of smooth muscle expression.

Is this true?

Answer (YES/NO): NO